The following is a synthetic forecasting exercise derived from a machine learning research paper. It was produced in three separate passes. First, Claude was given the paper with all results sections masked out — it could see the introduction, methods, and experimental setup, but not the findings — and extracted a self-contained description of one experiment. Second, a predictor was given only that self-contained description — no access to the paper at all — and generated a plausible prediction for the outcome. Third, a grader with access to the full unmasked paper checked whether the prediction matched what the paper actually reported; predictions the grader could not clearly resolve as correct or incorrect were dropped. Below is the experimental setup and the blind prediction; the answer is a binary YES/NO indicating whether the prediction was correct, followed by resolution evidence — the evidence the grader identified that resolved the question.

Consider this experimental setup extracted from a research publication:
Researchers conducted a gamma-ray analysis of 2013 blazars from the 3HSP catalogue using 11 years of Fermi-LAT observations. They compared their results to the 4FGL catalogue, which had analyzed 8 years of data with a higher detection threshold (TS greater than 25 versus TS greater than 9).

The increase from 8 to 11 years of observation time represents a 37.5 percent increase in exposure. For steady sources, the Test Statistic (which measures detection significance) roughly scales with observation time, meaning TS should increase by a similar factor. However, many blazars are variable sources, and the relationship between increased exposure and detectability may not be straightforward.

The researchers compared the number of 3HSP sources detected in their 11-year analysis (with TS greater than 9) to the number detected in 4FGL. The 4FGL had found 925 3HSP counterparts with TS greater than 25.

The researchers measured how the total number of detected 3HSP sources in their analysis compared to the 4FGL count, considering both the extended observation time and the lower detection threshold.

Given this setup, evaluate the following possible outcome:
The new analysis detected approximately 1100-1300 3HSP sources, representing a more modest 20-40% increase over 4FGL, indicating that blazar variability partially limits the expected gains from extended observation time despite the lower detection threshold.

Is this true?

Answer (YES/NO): YES